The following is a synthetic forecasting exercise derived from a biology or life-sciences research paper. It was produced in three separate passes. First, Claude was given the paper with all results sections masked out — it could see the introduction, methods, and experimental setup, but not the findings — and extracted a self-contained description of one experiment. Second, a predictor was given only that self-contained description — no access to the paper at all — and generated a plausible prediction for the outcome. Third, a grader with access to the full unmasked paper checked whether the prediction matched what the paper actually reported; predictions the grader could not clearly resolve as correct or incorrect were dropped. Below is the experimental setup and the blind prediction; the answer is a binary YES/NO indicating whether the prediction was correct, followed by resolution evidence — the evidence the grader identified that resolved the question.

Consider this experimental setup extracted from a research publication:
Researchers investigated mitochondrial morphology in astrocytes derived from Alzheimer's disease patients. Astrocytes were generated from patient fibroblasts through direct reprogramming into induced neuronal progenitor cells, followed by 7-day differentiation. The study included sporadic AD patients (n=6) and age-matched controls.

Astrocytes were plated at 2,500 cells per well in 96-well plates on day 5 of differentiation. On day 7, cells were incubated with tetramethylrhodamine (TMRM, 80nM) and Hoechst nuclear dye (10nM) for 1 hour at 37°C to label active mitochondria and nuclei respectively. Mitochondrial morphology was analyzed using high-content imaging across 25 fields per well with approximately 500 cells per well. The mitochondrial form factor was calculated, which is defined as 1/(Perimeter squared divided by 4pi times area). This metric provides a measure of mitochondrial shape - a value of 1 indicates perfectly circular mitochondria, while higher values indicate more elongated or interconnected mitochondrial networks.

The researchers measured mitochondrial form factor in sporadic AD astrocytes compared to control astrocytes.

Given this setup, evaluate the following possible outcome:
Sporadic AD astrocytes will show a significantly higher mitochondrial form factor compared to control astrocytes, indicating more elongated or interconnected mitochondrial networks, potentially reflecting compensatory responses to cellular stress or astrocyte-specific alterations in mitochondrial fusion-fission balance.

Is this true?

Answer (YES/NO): NO